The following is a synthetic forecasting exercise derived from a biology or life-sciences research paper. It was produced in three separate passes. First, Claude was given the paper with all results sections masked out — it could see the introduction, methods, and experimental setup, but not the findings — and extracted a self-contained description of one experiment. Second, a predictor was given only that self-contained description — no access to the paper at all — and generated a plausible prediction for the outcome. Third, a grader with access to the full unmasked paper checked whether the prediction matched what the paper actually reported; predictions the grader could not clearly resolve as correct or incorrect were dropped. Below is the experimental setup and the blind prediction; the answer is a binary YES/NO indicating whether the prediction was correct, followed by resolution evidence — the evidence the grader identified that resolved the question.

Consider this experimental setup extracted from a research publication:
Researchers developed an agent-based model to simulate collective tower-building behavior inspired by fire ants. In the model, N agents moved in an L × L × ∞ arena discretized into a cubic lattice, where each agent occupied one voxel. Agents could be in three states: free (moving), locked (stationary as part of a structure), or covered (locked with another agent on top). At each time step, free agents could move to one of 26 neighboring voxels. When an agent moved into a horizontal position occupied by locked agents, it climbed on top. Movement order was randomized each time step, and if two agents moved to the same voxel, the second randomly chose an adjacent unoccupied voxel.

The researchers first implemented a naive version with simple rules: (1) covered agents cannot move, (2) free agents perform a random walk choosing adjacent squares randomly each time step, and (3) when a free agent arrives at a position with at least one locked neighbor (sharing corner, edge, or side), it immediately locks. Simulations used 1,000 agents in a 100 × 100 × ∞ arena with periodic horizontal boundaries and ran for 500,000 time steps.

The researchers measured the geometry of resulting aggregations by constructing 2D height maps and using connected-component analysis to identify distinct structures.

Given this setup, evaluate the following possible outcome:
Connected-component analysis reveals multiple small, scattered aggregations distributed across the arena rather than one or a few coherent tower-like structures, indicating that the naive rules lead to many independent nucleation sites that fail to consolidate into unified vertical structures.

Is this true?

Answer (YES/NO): NO